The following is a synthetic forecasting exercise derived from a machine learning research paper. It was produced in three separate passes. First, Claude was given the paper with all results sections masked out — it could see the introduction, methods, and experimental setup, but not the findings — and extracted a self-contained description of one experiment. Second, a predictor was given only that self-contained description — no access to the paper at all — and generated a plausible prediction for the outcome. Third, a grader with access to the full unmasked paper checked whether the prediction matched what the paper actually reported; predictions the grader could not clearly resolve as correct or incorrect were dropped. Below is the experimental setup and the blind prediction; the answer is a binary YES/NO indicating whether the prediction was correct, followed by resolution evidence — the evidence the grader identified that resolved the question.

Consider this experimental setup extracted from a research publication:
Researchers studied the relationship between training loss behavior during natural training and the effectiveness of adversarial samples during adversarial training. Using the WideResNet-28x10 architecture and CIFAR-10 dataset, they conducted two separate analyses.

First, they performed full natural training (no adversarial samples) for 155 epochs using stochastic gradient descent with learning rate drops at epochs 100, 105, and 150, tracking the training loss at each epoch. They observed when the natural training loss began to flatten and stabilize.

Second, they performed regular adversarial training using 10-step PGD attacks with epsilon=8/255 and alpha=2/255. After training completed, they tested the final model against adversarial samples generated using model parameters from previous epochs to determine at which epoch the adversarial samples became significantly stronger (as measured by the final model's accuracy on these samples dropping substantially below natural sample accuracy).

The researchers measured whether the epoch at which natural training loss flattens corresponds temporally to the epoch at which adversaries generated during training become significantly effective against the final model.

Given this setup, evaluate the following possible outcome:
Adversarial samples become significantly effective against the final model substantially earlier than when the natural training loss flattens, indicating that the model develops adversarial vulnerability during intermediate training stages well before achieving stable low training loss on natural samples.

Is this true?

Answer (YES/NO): NO